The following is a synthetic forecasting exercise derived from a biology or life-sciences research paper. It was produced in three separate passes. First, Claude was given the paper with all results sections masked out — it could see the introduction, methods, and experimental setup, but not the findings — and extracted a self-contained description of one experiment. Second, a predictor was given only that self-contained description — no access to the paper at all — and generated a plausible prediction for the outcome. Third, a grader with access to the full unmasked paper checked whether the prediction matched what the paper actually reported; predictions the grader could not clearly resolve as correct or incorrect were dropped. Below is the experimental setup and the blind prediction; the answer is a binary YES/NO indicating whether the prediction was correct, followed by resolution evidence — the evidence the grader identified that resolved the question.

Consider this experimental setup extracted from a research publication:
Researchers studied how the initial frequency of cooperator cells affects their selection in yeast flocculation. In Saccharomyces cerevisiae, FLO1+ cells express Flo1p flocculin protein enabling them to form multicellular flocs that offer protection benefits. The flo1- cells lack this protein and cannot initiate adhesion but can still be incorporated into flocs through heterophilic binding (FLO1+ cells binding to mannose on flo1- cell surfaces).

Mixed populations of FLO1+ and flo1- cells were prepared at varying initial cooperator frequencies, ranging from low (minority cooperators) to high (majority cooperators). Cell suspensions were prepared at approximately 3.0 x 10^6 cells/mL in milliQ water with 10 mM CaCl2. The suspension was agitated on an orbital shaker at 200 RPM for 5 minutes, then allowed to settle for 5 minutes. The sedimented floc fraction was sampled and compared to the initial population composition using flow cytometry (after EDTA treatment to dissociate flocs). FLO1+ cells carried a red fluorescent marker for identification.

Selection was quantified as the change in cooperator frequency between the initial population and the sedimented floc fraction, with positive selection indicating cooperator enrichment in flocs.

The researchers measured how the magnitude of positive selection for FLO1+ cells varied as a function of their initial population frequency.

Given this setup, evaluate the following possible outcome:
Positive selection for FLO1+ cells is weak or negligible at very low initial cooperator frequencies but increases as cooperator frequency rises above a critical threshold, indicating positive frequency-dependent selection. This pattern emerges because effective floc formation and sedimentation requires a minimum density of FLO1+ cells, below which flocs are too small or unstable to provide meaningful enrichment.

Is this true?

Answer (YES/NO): NO